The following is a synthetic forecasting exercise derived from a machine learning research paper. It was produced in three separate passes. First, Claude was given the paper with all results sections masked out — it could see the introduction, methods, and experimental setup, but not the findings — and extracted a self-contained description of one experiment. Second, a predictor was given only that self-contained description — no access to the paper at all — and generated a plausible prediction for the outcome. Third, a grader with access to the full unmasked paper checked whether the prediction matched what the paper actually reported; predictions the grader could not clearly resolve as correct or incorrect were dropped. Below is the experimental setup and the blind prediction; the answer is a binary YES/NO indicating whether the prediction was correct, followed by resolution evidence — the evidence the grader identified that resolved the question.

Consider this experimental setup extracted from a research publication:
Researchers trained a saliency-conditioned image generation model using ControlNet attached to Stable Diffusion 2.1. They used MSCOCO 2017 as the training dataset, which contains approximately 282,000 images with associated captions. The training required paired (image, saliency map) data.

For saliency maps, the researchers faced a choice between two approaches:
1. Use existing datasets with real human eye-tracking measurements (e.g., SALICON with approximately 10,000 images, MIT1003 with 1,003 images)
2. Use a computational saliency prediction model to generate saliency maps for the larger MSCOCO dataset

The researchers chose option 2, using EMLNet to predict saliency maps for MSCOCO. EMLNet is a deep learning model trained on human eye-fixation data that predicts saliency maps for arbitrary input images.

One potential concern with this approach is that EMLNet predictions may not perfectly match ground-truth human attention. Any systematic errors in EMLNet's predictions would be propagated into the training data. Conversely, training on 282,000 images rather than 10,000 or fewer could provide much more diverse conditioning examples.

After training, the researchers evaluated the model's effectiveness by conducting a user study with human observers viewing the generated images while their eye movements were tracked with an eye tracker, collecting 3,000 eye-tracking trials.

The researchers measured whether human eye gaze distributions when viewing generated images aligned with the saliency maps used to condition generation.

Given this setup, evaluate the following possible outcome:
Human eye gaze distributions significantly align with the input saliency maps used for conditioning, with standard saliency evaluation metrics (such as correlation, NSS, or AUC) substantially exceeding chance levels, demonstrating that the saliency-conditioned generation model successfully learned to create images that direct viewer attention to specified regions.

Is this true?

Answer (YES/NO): YES